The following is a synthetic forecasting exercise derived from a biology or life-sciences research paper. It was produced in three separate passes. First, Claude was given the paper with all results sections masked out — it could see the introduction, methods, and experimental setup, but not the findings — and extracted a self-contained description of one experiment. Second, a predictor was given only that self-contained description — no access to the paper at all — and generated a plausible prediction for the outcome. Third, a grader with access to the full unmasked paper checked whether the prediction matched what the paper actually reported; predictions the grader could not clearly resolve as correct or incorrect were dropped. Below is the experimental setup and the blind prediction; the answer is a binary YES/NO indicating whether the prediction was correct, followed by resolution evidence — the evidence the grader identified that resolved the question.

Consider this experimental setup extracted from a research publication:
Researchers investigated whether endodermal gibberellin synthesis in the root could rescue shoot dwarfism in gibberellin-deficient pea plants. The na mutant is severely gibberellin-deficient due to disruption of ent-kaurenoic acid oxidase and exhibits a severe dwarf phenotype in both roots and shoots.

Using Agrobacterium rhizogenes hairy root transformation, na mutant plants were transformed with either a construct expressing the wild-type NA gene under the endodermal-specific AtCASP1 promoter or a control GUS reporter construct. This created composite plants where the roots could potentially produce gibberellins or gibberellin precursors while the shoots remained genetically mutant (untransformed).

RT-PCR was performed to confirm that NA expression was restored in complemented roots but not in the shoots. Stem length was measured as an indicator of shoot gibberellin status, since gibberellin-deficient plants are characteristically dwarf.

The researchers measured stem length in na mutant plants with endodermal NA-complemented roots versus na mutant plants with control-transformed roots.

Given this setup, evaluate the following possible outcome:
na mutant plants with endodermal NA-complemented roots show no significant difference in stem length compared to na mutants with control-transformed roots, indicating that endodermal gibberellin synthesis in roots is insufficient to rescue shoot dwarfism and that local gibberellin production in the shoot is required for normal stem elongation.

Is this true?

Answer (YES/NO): YES